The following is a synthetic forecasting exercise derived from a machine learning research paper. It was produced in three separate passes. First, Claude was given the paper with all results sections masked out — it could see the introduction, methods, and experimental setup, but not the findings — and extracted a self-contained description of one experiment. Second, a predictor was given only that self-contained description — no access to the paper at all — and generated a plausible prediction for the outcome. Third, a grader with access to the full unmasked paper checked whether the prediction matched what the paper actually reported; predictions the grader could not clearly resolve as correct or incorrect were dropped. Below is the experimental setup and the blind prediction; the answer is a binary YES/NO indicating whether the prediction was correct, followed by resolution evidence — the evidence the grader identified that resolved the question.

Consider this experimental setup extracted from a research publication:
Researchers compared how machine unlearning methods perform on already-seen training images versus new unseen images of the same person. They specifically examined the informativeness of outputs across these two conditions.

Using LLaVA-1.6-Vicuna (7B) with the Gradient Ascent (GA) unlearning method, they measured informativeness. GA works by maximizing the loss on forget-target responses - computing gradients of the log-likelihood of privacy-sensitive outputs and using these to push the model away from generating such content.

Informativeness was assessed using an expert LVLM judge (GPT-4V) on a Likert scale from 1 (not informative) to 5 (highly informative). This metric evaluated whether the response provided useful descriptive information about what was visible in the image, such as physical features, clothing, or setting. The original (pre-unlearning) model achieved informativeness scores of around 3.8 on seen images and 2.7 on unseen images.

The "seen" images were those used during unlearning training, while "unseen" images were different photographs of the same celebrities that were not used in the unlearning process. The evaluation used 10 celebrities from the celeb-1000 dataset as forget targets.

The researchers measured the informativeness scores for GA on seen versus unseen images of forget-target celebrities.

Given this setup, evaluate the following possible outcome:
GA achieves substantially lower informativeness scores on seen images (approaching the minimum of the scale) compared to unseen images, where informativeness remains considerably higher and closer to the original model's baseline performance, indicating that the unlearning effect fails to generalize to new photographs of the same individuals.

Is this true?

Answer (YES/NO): NO